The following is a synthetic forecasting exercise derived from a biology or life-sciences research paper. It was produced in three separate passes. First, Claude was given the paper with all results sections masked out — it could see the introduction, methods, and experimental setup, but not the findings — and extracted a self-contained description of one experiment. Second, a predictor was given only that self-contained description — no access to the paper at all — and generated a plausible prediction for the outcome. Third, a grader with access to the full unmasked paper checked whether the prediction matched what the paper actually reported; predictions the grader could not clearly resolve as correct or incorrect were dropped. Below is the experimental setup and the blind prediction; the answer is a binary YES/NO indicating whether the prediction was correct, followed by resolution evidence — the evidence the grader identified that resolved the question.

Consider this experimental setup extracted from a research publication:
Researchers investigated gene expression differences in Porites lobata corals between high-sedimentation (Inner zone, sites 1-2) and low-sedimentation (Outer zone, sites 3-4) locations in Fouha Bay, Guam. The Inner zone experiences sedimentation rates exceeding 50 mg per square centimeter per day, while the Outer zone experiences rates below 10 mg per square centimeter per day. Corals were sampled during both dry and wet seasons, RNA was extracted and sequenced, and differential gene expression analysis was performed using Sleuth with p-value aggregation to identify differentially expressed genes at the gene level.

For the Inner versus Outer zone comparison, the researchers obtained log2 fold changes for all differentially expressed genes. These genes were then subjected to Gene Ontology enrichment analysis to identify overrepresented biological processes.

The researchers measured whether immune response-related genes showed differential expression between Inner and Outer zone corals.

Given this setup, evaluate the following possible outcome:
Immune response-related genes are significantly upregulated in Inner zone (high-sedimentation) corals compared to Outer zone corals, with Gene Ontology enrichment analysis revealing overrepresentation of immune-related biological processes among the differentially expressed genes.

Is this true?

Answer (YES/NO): YES